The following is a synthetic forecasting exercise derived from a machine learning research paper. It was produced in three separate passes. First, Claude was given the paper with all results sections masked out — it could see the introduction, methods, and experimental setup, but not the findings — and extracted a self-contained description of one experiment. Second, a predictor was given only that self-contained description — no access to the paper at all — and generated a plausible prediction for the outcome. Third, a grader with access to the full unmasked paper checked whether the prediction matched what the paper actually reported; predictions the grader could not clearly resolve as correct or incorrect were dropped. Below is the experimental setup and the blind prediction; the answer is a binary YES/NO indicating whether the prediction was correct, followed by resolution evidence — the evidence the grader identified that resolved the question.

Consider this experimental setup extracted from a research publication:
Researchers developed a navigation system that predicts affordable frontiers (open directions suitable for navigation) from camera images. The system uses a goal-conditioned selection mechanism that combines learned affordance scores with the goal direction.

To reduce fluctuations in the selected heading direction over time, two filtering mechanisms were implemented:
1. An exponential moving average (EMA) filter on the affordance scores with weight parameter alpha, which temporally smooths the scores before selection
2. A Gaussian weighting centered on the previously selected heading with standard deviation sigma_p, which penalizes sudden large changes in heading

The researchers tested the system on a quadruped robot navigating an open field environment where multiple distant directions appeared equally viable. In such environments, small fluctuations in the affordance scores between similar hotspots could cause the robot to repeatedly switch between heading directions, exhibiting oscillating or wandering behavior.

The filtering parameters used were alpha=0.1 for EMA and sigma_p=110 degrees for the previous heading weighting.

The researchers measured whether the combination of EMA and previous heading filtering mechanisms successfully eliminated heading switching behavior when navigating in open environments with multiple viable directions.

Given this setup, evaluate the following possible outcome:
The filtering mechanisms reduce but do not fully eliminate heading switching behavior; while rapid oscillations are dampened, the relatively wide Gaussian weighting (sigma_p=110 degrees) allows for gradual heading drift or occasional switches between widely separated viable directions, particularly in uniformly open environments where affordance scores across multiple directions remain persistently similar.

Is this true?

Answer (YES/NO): YES